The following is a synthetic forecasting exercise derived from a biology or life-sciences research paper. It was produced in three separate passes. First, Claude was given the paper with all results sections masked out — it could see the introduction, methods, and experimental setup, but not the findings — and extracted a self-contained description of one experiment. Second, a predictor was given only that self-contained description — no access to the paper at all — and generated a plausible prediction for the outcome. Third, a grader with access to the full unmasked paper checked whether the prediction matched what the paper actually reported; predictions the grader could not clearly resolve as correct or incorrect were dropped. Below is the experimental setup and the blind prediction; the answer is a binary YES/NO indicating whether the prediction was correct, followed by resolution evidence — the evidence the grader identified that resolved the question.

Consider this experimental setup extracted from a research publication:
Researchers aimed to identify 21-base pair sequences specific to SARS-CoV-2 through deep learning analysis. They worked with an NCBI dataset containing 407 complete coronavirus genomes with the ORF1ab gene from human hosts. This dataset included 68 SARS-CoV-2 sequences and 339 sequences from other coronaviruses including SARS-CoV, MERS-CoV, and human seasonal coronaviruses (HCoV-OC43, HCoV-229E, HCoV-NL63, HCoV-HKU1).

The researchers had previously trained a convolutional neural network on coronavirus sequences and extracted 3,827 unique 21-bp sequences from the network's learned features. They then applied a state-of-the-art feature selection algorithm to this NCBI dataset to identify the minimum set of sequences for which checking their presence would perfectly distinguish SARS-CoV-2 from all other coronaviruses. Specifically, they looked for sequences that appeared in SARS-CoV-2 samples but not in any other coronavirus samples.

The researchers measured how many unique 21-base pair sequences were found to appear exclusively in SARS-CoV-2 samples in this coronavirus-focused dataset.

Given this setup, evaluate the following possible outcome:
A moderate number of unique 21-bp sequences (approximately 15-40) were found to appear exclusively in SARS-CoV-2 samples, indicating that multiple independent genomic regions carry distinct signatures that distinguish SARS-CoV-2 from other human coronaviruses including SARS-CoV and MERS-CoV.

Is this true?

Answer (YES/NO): NO